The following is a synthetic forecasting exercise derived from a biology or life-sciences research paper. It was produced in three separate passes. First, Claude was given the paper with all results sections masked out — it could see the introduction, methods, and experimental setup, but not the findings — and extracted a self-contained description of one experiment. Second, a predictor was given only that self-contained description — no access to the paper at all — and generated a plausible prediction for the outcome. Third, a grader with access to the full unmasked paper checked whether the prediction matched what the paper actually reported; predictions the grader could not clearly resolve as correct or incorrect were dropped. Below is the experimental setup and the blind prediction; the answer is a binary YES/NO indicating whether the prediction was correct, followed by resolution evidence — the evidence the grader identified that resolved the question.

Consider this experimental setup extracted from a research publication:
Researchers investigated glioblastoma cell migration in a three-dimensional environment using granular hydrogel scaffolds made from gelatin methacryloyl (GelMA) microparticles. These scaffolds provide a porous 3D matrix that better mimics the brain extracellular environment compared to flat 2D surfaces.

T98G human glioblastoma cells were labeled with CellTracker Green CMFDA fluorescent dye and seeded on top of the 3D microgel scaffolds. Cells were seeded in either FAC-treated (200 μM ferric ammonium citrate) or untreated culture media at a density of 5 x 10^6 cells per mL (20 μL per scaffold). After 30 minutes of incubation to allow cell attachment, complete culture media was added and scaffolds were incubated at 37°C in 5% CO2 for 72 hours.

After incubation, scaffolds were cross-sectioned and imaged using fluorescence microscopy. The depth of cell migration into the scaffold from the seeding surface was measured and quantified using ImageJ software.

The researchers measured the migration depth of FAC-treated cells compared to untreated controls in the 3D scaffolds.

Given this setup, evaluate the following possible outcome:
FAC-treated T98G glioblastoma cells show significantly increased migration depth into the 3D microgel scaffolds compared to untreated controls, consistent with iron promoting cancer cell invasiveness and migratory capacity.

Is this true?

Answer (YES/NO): NO